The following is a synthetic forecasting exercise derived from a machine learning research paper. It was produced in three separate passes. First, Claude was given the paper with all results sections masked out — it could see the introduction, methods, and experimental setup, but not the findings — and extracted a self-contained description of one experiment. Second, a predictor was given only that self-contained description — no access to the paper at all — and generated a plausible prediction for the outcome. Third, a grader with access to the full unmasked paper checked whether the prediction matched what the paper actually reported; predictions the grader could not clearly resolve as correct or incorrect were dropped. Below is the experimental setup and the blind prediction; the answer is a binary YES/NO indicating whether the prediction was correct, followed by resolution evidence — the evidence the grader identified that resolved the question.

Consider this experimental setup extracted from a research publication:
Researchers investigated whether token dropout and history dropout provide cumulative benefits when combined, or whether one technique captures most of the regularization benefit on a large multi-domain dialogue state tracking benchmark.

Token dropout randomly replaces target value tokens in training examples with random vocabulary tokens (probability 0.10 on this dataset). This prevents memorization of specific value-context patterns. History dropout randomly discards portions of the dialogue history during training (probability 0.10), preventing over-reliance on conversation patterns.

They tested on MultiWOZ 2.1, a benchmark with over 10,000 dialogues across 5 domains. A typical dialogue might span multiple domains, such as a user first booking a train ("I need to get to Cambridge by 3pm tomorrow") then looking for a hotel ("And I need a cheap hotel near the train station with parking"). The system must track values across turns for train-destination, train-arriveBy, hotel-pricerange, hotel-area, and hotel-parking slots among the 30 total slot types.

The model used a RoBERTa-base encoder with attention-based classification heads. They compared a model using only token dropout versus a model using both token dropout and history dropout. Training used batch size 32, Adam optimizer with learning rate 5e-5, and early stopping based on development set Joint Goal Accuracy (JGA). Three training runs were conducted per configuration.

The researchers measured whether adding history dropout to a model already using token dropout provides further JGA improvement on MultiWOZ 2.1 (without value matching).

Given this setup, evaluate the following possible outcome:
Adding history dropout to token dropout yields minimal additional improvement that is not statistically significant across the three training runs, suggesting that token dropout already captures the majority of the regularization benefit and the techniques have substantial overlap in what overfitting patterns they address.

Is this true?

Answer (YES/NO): NO